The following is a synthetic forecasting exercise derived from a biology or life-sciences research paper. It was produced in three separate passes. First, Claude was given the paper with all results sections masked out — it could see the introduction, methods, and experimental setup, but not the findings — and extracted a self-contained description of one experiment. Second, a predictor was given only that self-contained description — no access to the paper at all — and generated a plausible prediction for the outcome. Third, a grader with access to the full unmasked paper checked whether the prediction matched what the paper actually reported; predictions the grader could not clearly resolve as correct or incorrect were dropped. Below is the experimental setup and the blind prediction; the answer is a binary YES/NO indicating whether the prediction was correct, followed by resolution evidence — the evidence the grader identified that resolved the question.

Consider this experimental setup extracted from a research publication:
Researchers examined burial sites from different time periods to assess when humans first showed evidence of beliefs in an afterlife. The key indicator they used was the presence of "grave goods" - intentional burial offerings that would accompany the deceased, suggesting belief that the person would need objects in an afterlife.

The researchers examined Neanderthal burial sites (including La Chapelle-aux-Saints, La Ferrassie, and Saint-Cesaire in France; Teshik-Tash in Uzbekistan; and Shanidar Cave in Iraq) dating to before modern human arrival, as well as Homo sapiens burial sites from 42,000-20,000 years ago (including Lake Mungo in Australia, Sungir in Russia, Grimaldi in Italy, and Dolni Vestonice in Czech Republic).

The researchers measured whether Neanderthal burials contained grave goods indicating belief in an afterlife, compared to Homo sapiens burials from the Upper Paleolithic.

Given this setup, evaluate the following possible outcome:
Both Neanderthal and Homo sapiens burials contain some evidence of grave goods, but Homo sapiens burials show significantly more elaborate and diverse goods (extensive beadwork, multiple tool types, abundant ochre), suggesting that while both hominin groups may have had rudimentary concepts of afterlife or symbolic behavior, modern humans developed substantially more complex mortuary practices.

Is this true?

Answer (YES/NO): NO